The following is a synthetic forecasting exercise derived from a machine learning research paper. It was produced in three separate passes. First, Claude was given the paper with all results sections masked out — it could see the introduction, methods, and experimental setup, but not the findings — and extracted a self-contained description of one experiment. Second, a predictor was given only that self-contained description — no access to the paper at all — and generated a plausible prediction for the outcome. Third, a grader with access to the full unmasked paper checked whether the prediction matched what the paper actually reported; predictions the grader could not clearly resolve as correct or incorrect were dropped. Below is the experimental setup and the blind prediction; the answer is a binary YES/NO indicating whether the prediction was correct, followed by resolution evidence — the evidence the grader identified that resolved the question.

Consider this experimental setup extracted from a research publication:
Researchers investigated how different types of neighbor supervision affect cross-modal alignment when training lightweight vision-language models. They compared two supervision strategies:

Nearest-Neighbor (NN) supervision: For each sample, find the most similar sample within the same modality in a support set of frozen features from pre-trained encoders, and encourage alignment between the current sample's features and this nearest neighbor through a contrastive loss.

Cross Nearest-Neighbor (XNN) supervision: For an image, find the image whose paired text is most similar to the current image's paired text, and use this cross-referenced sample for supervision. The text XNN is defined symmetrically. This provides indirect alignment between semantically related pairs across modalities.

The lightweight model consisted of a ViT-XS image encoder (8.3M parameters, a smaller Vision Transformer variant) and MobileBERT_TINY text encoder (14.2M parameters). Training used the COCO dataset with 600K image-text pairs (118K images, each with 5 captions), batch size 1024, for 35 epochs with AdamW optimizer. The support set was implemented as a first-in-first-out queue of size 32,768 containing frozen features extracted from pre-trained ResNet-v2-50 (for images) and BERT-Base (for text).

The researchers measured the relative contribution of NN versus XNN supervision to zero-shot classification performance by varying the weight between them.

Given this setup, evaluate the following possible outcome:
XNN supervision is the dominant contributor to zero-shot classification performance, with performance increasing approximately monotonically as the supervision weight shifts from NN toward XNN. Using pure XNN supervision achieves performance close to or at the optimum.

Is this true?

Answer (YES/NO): NO